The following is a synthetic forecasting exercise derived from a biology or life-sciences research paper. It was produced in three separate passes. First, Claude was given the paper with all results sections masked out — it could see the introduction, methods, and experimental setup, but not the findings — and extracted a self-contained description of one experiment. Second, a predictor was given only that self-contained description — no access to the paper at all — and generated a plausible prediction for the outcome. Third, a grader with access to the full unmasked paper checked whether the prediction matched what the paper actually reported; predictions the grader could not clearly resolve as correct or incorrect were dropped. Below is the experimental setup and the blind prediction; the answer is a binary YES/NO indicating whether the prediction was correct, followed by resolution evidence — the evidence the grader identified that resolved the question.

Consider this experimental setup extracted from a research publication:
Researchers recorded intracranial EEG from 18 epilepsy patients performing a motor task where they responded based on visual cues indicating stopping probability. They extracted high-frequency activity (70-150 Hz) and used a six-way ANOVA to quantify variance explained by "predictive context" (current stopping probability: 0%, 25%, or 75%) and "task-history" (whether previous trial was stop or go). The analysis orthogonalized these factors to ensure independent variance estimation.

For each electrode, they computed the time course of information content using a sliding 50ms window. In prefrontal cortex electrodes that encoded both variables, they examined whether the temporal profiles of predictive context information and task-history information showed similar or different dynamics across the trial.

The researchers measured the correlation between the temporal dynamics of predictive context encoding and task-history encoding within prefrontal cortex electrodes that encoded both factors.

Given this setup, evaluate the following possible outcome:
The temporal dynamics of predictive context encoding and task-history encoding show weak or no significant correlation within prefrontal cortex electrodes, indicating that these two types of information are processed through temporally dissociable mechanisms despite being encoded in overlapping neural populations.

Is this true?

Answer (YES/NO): NO